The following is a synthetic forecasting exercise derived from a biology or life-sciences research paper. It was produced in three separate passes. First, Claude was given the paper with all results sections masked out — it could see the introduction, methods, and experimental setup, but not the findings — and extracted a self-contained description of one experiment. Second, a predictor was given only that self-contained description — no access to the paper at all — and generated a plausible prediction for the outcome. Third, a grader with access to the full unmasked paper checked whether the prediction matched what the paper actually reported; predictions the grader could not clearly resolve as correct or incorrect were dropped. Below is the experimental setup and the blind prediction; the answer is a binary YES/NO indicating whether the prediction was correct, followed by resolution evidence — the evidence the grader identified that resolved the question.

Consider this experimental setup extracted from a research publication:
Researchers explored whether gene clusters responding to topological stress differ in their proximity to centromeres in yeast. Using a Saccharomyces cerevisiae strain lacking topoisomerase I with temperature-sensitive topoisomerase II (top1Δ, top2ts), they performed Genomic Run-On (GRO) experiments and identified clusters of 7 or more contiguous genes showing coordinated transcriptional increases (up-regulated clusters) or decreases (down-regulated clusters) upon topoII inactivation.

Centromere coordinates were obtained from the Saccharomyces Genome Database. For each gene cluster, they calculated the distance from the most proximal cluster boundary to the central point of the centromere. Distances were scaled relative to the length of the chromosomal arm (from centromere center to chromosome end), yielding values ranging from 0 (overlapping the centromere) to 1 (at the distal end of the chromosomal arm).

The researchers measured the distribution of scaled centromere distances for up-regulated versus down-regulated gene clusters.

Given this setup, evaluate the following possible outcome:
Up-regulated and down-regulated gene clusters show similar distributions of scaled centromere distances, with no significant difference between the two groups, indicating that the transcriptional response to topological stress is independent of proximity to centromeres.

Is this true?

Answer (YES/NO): NO